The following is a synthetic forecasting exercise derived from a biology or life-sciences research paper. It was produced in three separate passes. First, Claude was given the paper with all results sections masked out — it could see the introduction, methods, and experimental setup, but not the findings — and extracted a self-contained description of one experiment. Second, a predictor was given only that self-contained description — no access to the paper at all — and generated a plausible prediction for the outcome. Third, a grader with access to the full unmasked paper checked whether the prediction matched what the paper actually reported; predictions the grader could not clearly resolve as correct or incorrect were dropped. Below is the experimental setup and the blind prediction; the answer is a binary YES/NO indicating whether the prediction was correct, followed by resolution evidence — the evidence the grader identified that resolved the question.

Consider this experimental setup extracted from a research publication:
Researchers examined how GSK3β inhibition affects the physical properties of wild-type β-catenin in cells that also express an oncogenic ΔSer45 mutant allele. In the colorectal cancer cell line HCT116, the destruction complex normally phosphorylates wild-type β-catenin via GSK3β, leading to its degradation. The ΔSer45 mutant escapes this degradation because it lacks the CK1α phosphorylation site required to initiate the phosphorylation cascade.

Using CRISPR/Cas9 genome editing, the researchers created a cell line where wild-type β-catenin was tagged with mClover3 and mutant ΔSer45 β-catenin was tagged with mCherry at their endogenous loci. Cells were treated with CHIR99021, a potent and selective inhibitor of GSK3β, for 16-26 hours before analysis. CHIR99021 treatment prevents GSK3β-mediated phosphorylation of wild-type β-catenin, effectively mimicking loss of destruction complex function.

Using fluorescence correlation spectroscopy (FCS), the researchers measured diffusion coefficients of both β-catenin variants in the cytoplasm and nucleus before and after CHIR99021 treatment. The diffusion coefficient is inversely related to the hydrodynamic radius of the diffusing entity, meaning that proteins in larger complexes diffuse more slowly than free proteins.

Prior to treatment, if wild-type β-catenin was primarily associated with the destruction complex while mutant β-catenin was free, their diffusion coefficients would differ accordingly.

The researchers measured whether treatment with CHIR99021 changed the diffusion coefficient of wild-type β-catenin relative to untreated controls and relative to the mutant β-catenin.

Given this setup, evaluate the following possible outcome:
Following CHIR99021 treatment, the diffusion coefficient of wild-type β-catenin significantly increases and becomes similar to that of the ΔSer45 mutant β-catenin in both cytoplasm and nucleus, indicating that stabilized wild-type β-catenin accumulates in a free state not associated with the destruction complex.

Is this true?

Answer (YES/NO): NO